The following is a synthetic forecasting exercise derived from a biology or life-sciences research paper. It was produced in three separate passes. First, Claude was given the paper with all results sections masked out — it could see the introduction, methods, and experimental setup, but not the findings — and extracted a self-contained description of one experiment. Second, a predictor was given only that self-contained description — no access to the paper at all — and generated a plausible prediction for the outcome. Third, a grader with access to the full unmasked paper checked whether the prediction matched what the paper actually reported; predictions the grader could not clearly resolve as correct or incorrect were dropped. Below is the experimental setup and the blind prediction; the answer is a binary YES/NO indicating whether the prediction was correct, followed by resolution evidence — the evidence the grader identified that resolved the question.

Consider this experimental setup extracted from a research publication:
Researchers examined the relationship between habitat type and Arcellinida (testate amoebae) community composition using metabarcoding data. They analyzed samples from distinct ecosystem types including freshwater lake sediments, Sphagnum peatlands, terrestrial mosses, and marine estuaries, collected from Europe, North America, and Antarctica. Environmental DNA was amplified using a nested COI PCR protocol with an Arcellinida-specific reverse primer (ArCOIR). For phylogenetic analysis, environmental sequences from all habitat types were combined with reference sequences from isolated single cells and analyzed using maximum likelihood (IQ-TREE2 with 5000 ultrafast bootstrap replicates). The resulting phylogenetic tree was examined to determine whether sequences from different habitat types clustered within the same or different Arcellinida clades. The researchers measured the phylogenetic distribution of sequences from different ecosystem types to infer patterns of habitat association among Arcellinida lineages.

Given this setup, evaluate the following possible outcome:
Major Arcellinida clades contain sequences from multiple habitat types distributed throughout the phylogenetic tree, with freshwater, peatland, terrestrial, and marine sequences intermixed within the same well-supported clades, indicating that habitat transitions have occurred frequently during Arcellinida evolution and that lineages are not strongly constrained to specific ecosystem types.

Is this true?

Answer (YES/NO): NO